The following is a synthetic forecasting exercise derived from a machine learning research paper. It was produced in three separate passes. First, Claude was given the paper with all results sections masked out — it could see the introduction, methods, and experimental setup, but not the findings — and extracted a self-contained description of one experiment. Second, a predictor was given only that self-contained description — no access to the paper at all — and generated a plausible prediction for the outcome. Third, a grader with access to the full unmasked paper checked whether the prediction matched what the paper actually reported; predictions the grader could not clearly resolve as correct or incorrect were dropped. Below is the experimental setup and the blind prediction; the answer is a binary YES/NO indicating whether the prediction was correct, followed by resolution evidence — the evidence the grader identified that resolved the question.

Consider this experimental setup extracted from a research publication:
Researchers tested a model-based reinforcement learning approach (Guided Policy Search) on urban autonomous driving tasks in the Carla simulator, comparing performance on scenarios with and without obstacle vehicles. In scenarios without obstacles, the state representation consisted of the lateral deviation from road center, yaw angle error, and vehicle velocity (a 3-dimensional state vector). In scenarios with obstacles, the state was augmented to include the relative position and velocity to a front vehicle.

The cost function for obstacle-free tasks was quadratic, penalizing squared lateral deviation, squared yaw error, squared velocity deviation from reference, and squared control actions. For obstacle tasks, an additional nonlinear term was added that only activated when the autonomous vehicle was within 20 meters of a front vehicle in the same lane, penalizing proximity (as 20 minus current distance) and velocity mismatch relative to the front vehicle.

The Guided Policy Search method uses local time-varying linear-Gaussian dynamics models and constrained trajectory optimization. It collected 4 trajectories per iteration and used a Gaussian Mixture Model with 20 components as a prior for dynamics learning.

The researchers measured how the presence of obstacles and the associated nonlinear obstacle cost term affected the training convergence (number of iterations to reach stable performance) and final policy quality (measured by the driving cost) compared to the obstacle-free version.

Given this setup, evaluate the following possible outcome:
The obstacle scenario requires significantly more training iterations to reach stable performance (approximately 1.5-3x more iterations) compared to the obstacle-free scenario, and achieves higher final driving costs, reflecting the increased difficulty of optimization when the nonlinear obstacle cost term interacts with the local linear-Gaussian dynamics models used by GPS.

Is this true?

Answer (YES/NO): NO